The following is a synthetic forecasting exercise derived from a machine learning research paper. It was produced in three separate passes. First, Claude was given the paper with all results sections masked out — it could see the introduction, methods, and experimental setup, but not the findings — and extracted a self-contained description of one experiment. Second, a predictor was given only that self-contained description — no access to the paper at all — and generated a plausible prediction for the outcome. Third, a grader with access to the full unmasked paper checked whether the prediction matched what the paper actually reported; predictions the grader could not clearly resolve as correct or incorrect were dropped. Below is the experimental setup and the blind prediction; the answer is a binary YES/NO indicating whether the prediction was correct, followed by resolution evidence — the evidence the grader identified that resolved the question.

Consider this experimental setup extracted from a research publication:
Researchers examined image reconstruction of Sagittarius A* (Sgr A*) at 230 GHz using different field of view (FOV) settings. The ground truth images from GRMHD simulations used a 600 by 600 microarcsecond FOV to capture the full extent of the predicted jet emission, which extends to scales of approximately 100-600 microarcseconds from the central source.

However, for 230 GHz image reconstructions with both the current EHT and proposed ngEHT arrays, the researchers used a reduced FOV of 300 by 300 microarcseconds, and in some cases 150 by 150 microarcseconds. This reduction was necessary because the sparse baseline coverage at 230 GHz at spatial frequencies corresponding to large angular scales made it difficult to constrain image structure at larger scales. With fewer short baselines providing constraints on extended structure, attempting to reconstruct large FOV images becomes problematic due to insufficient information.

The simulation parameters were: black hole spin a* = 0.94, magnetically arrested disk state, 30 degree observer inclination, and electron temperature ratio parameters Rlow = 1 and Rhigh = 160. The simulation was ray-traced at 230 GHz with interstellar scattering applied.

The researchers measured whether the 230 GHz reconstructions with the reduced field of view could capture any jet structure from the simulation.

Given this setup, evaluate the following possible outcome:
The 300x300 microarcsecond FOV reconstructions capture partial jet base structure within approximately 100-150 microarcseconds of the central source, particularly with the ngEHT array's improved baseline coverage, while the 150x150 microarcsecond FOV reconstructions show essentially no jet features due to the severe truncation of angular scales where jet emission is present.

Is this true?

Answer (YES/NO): NO